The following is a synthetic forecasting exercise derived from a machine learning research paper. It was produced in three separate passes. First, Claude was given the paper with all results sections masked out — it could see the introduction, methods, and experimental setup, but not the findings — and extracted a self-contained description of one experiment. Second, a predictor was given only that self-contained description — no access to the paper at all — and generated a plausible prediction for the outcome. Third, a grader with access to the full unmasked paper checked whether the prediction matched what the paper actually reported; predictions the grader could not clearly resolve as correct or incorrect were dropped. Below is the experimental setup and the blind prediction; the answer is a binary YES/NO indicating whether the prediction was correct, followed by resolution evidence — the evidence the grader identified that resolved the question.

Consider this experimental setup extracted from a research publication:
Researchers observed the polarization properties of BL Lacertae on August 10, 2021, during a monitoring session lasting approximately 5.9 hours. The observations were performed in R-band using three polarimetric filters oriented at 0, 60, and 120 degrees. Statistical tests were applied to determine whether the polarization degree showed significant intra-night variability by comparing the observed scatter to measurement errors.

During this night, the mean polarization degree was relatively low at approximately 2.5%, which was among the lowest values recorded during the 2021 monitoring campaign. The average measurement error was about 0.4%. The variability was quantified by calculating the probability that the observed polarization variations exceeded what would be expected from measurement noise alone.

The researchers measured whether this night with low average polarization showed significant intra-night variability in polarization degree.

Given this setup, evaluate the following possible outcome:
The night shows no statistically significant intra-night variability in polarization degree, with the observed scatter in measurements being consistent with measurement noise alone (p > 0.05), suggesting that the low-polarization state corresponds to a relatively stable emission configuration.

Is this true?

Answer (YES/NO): NO